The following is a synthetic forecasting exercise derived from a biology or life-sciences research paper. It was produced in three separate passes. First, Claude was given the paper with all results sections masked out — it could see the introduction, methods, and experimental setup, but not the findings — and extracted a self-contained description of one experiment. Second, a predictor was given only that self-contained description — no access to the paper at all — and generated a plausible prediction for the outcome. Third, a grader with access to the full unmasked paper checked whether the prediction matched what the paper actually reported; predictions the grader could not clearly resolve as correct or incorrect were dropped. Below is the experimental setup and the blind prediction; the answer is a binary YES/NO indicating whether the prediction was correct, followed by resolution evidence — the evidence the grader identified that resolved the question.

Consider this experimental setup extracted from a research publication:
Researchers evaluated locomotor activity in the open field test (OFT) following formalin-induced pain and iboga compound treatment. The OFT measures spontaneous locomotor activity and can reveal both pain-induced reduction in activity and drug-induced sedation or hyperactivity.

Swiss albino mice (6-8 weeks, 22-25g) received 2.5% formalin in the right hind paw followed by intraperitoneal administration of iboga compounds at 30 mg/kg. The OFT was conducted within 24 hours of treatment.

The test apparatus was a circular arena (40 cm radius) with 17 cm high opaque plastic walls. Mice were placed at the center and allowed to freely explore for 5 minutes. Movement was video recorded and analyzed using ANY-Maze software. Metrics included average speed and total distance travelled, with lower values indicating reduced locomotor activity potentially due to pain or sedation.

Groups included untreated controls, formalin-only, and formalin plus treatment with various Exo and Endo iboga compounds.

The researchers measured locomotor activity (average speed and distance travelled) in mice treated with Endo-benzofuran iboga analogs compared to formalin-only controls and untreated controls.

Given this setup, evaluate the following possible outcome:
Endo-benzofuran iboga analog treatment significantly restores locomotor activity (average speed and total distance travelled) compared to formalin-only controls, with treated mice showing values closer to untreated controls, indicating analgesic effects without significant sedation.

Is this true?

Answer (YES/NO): YES